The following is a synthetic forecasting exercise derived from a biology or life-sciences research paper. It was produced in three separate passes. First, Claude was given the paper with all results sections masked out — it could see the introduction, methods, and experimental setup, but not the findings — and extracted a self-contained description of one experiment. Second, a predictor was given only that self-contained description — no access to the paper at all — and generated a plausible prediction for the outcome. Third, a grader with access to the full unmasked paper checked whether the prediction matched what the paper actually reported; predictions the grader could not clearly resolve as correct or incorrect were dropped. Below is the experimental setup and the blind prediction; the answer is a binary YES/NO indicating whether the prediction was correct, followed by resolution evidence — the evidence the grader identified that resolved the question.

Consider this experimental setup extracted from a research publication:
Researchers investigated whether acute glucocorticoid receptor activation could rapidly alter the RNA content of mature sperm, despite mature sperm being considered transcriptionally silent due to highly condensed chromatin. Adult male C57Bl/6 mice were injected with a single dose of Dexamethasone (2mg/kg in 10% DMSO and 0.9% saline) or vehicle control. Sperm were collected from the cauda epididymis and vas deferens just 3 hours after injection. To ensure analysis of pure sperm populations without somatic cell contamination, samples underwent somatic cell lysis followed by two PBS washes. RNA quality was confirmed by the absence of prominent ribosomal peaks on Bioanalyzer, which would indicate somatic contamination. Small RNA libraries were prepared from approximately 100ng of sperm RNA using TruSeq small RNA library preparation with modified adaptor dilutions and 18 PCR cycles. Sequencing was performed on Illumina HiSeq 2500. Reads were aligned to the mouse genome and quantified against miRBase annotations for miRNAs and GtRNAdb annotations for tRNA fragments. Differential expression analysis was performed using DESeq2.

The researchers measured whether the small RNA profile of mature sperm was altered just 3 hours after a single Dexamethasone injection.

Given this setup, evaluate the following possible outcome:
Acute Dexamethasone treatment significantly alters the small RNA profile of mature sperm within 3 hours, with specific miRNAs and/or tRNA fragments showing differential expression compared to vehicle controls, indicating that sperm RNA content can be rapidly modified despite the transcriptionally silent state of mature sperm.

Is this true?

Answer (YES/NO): YES